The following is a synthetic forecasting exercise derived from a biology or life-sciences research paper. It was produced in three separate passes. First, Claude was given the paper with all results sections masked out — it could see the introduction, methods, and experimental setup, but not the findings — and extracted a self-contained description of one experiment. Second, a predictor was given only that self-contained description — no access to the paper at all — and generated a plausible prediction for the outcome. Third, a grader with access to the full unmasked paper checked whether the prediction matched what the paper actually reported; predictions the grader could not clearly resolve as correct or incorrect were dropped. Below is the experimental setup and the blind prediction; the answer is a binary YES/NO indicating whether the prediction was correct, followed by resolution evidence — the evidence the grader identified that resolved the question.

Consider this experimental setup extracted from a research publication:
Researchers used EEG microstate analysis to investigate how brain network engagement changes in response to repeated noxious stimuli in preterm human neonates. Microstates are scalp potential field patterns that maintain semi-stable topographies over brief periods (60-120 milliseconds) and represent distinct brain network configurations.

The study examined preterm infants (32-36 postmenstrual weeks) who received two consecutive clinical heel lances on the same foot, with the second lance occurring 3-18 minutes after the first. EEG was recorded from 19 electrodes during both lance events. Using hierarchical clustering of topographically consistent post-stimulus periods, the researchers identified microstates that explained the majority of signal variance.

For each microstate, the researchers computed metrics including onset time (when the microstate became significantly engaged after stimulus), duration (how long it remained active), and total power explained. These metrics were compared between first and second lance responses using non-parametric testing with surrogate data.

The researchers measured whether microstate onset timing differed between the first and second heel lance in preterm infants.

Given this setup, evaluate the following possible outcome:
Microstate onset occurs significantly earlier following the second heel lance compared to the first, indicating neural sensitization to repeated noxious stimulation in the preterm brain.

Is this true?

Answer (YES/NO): YES